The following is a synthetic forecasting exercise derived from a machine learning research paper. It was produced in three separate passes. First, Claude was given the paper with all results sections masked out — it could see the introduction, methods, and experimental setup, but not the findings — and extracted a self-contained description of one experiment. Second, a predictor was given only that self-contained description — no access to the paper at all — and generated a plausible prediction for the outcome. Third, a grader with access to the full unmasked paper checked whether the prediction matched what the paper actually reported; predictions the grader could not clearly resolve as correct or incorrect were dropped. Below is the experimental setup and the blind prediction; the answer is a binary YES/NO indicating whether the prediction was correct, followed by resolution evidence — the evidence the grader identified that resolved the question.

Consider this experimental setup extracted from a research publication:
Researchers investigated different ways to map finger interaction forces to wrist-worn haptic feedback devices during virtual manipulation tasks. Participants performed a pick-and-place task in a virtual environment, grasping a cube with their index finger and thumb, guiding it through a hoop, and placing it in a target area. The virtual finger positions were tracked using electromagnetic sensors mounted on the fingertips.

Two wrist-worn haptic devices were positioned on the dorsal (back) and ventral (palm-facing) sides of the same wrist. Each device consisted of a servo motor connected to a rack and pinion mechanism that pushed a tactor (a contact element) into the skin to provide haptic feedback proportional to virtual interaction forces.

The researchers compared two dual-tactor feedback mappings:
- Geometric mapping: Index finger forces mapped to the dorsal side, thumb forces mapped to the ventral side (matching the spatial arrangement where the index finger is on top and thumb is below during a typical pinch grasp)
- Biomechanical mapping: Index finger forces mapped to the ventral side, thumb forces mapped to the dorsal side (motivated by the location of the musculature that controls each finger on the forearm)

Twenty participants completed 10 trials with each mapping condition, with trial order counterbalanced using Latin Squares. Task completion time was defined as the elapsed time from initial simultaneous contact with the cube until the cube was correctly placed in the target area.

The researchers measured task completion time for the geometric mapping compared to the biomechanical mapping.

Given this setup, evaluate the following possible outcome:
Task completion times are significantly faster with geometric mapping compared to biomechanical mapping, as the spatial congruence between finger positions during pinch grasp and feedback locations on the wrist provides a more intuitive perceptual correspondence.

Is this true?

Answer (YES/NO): NO